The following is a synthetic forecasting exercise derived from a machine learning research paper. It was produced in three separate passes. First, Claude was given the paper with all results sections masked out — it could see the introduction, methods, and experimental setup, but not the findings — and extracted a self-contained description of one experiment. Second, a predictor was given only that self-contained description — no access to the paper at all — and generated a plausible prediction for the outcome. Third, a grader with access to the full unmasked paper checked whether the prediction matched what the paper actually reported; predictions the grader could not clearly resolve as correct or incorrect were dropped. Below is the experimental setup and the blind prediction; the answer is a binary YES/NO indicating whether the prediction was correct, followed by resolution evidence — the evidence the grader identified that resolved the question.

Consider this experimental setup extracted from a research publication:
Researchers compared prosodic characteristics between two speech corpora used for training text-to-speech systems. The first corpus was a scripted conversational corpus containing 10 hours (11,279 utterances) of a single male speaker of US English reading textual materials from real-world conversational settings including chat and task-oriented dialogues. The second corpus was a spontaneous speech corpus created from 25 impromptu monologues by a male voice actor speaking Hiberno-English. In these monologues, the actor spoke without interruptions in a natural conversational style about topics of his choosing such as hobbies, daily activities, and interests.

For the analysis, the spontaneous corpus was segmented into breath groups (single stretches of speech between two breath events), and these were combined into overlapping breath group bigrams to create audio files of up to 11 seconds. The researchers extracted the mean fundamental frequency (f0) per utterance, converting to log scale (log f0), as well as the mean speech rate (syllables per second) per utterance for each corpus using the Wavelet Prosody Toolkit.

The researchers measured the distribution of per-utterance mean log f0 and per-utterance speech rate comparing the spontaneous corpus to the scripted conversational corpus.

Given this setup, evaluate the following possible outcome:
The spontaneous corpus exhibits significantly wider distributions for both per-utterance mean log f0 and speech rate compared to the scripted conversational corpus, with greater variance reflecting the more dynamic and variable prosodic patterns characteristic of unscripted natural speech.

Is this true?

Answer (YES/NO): YES